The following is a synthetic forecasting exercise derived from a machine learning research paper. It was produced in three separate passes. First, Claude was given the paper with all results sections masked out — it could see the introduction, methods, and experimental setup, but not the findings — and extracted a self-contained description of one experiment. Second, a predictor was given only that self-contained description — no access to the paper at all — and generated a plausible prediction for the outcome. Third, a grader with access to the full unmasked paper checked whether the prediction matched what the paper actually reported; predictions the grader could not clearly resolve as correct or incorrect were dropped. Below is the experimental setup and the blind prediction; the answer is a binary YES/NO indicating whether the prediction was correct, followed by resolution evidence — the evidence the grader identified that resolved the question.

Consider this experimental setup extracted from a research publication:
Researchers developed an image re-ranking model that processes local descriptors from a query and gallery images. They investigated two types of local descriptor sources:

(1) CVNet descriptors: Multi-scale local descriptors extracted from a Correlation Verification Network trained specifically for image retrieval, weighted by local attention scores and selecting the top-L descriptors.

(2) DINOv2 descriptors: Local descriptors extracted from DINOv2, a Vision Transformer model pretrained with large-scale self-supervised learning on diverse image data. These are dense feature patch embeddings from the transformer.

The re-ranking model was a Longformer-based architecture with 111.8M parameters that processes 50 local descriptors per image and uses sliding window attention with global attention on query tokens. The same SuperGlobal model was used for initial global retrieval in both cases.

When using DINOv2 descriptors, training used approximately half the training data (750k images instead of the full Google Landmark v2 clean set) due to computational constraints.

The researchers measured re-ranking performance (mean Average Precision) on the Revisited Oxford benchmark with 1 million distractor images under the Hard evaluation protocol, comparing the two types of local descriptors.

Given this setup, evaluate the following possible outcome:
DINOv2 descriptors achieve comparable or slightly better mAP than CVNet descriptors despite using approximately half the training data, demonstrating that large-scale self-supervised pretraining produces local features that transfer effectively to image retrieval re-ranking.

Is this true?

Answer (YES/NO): NO